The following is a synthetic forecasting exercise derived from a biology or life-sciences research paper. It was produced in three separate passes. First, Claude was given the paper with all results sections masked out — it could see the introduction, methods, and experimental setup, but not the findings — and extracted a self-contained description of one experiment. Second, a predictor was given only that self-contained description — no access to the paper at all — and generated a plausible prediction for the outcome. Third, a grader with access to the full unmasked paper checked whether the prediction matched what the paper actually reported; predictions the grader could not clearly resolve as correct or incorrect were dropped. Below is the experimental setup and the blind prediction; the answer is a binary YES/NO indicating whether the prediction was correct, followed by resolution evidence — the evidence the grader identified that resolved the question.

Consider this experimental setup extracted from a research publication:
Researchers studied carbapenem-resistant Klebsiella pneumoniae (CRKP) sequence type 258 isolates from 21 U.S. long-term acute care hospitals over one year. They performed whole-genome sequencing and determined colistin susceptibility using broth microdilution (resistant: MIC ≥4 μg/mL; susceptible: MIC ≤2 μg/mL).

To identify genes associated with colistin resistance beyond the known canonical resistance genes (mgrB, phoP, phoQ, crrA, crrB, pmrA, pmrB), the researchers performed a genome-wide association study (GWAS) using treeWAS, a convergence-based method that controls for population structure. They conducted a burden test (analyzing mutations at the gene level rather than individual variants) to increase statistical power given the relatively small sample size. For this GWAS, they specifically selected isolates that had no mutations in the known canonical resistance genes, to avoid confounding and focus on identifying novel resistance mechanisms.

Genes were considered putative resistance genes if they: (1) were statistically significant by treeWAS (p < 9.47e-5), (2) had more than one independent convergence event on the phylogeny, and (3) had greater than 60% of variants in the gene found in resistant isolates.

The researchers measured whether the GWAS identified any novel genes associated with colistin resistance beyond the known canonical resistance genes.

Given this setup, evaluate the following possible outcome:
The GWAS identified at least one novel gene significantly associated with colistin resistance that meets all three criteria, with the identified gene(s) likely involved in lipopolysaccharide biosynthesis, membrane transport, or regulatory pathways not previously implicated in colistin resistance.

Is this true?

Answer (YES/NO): NO